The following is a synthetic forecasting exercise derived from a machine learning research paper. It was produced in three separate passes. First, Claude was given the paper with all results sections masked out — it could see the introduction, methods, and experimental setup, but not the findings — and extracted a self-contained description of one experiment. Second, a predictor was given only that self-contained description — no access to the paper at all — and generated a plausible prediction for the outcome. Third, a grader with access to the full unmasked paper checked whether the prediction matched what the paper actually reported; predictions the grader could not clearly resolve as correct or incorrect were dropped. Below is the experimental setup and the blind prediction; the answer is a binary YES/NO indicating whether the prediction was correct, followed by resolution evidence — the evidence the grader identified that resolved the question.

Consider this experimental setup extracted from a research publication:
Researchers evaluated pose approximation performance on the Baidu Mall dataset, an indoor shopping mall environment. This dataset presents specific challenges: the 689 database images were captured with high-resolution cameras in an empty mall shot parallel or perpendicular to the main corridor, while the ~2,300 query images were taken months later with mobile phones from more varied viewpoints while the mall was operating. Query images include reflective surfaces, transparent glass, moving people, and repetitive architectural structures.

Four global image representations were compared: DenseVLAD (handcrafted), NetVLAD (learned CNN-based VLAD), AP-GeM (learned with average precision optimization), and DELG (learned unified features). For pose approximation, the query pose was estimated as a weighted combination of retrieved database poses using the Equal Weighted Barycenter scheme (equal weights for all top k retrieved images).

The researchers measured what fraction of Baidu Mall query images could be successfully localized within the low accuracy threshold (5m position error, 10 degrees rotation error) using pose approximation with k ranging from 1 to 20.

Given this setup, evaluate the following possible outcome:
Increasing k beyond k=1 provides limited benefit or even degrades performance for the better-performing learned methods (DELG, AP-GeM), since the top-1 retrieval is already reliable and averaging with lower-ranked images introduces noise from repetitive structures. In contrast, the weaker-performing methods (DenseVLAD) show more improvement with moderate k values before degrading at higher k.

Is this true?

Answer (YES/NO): NO